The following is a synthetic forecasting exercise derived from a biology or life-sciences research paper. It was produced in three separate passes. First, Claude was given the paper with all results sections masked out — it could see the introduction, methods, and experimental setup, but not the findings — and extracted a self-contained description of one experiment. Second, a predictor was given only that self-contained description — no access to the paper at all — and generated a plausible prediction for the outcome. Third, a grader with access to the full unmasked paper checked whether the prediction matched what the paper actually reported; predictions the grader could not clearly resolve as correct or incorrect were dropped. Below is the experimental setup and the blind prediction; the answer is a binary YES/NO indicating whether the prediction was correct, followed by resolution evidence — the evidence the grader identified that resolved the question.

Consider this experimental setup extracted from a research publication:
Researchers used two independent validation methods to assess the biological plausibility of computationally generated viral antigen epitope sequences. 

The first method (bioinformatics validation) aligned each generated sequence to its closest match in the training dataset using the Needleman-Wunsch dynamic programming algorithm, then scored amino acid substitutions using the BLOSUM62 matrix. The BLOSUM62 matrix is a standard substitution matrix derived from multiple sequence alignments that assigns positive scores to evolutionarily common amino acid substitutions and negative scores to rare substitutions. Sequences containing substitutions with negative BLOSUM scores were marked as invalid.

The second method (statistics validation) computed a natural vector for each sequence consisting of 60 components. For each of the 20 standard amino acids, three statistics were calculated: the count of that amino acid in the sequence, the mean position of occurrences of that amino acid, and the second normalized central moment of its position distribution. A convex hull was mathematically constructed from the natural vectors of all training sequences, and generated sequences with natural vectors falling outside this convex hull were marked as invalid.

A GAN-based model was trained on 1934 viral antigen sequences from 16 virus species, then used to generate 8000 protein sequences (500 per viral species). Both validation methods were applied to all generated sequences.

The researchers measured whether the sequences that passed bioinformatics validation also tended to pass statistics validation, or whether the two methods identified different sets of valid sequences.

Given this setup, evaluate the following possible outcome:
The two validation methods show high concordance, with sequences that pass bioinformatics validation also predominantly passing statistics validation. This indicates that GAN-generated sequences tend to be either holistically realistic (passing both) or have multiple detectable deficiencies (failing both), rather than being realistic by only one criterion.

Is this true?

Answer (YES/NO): NO